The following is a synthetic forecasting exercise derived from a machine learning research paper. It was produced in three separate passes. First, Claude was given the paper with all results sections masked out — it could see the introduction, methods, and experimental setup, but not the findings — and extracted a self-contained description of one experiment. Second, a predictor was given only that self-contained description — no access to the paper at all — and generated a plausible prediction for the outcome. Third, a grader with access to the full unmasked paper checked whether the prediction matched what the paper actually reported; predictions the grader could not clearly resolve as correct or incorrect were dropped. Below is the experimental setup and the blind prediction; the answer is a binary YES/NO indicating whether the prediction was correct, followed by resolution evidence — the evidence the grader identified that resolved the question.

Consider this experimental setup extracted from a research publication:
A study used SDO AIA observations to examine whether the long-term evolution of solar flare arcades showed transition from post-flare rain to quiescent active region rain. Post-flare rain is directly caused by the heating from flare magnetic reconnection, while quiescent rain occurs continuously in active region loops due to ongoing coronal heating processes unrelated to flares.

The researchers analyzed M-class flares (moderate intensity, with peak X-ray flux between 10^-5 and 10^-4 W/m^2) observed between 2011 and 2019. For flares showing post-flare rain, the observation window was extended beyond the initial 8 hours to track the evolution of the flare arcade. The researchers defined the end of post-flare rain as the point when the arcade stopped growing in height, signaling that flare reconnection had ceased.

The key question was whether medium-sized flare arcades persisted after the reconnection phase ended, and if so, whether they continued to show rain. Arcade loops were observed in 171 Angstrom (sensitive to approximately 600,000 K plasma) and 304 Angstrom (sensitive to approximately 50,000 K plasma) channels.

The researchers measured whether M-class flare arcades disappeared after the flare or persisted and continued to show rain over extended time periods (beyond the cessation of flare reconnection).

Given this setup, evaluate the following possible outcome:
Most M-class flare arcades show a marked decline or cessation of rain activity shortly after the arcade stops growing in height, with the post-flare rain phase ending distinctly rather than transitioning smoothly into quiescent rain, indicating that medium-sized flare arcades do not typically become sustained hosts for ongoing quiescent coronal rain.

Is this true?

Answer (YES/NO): NO